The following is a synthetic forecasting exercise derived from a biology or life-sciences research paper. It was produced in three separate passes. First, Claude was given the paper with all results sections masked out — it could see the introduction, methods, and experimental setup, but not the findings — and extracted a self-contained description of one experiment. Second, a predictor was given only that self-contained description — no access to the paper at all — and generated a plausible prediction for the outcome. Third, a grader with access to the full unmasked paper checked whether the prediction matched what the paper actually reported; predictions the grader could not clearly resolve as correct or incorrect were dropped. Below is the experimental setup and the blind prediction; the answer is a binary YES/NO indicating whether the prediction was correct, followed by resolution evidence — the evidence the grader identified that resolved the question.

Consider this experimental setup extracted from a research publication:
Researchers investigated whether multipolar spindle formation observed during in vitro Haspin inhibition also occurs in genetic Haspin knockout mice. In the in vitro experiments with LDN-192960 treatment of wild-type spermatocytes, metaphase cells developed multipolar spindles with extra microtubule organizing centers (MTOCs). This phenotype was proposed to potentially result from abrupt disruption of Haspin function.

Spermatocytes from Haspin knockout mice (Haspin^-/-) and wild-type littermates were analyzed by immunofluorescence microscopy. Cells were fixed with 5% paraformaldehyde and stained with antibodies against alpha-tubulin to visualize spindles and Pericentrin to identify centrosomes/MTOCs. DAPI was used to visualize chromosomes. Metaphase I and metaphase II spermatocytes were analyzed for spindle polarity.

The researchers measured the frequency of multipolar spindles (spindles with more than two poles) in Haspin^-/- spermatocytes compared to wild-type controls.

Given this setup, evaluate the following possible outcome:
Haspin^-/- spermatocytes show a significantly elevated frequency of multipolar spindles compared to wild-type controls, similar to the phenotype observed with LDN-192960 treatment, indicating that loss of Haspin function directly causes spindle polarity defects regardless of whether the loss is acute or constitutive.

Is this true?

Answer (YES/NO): NO